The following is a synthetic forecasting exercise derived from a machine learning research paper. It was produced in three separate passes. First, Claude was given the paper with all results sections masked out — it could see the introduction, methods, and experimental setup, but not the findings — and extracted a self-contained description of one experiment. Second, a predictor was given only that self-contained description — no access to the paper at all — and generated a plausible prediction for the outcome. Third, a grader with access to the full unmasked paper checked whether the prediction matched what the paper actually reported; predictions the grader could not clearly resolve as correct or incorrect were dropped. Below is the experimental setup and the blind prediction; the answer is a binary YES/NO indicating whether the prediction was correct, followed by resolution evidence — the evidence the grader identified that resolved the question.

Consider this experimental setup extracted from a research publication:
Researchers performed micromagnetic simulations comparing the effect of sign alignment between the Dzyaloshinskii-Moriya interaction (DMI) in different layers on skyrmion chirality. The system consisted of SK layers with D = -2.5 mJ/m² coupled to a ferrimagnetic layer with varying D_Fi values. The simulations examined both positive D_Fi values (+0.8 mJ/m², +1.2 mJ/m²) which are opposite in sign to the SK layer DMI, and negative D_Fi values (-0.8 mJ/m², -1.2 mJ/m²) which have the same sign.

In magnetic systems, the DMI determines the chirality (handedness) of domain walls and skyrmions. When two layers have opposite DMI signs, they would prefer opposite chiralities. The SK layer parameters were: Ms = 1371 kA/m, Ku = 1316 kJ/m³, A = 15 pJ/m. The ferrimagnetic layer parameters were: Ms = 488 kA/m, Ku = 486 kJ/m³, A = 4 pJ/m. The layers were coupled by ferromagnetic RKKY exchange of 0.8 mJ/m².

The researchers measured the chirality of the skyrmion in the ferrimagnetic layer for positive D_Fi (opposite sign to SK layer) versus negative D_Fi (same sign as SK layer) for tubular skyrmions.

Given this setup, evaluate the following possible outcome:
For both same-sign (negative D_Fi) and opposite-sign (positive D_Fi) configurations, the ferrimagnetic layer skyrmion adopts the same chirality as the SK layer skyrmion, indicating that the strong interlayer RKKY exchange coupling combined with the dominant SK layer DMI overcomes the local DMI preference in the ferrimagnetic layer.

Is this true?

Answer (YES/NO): NO